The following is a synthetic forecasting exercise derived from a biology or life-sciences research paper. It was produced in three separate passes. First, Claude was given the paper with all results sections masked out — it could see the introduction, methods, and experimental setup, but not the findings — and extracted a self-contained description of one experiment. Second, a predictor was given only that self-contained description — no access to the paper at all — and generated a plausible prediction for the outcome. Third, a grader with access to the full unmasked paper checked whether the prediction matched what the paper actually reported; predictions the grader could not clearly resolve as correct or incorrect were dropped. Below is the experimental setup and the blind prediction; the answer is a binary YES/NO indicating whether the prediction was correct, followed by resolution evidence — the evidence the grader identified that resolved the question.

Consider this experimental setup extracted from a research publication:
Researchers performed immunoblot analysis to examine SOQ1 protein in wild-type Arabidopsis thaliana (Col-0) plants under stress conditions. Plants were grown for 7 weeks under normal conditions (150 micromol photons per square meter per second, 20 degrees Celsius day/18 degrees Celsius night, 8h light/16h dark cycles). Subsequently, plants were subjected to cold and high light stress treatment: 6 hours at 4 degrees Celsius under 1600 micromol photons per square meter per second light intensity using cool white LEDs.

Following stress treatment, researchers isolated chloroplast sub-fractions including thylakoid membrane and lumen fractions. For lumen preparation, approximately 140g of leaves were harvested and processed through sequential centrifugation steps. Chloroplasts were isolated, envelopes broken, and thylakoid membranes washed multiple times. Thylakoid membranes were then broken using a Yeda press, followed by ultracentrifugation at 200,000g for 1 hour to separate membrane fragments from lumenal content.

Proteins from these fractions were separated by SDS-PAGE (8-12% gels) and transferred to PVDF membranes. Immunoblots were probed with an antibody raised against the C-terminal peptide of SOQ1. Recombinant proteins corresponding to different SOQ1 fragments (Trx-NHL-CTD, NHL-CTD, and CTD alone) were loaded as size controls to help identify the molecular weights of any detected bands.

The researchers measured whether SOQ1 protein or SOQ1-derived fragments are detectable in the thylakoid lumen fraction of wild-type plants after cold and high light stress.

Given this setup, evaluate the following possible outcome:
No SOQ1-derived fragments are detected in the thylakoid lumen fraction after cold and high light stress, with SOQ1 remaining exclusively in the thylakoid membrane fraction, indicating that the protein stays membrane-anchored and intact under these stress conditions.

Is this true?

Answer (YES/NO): NO